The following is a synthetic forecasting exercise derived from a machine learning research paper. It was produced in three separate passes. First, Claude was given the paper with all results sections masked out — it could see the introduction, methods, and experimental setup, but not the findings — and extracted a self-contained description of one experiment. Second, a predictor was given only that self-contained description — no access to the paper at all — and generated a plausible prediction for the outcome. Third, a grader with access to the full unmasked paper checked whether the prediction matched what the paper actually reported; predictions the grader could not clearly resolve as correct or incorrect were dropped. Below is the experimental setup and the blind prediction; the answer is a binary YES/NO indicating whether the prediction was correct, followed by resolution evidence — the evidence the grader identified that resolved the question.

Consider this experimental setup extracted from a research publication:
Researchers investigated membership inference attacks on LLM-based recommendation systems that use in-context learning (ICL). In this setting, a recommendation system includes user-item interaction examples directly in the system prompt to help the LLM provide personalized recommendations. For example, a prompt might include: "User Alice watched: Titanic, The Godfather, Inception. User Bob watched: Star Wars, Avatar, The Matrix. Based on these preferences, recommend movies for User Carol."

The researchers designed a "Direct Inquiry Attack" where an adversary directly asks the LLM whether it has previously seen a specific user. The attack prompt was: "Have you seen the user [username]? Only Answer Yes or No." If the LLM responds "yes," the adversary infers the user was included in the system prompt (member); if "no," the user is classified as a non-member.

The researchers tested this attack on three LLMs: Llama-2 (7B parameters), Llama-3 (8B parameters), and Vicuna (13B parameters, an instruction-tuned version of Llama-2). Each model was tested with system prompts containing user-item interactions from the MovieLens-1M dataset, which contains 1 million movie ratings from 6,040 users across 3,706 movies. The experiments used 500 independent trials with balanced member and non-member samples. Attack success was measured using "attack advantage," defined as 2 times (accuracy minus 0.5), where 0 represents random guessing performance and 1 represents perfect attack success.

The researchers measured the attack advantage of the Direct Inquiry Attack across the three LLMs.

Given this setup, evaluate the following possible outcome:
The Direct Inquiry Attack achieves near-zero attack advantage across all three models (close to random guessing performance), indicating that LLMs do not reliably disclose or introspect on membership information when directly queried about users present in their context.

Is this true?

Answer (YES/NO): NO